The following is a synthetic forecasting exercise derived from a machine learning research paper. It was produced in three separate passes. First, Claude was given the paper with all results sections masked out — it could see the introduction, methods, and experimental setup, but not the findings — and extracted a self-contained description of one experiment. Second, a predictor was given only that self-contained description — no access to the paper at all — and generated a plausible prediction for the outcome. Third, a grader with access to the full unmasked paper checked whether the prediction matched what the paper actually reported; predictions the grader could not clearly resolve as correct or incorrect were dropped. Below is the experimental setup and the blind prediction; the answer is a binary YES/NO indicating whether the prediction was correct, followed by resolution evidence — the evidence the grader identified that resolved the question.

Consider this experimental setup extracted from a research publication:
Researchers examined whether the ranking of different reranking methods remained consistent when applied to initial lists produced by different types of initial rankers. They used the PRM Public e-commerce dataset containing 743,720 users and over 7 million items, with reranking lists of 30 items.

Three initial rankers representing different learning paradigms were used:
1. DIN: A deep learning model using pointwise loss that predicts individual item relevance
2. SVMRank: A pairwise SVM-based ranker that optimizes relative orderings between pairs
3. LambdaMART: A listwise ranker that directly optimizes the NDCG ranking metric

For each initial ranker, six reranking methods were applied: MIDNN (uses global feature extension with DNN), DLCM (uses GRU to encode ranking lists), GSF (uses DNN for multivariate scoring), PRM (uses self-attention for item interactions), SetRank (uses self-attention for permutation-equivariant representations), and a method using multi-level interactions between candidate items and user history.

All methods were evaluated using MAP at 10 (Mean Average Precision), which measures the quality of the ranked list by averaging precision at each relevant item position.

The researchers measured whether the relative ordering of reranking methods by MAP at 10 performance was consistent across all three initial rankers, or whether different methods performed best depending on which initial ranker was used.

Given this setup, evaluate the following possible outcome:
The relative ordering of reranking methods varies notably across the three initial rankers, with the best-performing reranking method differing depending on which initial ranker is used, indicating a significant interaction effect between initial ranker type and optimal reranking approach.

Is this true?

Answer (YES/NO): NO